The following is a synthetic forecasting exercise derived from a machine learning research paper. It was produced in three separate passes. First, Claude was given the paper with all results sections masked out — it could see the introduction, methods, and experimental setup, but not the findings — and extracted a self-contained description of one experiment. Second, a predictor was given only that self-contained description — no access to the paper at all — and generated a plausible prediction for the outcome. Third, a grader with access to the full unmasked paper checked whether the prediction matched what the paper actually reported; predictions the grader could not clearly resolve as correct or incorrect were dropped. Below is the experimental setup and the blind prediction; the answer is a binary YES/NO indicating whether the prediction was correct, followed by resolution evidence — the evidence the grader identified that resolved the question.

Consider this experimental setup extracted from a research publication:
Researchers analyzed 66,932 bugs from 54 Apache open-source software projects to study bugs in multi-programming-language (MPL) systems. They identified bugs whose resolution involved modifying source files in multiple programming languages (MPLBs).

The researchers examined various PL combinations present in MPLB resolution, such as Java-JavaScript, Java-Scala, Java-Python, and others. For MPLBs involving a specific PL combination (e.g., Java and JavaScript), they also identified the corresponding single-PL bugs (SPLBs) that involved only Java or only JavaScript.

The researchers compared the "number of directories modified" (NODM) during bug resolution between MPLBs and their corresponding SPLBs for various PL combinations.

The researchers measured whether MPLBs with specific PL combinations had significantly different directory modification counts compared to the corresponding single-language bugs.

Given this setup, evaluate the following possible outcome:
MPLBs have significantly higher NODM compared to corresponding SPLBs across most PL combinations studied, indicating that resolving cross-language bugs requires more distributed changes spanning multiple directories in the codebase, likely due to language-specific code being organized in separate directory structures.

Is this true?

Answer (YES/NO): YES